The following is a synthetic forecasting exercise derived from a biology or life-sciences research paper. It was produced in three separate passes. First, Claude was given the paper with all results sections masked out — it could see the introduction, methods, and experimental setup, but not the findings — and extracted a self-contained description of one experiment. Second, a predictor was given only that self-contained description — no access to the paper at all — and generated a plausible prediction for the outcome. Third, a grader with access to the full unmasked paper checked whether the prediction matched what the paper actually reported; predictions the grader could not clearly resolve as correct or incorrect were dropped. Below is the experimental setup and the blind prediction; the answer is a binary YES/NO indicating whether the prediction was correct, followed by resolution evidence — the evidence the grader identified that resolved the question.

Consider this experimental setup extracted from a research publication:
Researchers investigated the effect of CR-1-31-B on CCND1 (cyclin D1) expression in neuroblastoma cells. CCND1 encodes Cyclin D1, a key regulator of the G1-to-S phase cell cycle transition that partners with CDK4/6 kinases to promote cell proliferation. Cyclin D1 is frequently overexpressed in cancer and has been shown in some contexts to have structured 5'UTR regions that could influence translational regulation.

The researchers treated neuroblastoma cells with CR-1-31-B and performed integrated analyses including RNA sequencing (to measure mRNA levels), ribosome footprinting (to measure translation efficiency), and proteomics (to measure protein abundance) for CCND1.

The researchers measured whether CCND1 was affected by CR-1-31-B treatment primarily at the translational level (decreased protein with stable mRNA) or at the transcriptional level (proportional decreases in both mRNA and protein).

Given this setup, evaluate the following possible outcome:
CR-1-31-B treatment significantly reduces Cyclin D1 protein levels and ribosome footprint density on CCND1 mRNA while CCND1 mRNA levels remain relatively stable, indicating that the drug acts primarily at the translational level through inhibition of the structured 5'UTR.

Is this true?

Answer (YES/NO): YES